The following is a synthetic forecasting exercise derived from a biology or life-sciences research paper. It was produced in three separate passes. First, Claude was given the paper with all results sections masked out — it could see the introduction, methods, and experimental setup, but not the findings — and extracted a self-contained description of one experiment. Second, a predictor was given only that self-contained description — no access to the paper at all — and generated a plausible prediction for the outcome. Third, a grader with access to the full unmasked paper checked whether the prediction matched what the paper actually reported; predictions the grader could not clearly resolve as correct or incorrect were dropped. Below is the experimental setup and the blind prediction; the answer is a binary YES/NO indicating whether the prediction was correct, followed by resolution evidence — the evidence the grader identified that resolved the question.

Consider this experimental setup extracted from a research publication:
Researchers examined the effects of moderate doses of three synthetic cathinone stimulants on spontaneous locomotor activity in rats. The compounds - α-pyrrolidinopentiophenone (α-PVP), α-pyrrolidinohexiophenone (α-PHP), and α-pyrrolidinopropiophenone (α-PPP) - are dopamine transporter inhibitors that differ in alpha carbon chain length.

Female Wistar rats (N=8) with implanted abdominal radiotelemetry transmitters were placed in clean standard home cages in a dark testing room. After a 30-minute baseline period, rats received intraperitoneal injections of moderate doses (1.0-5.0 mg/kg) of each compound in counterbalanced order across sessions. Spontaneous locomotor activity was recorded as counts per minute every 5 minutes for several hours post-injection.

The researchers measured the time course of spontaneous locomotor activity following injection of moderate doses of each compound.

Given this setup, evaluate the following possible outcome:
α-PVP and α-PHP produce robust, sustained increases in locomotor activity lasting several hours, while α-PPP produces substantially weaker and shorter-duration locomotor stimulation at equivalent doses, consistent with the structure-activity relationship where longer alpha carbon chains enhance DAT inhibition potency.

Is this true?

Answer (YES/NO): NO